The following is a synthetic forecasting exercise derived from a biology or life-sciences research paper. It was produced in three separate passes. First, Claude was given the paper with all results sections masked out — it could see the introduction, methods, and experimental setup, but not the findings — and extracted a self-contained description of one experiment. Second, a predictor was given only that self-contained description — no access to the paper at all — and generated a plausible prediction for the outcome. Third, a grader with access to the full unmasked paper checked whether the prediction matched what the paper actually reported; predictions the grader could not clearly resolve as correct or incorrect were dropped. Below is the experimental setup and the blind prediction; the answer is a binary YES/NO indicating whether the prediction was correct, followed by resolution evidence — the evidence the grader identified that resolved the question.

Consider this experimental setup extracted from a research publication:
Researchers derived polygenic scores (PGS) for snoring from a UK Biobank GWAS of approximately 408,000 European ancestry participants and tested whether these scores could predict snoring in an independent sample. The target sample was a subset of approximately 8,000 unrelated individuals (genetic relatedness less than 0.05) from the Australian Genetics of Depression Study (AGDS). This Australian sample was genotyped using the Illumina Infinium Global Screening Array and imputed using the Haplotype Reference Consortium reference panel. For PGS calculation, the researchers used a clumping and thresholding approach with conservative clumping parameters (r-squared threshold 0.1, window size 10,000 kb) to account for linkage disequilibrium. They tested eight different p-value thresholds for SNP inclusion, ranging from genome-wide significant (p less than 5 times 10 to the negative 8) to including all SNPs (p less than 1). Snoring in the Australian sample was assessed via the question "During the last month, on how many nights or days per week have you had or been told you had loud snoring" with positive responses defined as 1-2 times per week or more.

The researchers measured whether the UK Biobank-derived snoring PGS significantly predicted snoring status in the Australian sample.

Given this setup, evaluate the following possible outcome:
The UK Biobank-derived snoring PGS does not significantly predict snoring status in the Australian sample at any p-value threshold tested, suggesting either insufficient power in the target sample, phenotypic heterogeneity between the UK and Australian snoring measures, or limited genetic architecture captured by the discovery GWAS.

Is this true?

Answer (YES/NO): NO